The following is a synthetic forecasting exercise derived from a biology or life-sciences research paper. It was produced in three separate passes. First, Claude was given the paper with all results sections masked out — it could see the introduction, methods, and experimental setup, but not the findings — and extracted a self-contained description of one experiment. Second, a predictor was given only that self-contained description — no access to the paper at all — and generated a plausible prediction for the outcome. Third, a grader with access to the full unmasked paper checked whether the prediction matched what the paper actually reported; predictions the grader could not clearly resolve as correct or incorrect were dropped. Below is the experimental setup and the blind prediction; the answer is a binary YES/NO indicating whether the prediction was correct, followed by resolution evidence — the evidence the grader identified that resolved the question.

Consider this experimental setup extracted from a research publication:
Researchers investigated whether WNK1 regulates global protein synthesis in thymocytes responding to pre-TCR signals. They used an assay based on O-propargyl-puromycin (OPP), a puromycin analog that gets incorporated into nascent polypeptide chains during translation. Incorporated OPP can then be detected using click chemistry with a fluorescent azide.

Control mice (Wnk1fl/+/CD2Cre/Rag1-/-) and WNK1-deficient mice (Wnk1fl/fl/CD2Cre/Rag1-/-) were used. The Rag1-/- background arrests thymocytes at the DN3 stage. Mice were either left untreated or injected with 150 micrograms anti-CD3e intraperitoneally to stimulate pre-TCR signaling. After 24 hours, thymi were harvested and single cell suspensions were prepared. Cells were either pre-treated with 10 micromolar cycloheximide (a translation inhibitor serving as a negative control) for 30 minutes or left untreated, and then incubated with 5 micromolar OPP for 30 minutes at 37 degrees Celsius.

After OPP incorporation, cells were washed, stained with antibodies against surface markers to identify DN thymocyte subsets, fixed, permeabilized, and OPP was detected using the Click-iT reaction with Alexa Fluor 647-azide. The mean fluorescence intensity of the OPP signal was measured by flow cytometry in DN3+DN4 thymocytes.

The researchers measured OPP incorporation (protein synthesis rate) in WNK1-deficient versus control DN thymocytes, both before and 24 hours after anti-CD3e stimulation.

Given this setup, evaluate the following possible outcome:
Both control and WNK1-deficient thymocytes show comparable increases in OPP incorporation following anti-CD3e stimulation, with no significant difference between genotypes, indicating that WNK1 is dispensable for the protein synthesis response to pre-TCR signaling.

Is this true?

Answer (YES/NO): YES